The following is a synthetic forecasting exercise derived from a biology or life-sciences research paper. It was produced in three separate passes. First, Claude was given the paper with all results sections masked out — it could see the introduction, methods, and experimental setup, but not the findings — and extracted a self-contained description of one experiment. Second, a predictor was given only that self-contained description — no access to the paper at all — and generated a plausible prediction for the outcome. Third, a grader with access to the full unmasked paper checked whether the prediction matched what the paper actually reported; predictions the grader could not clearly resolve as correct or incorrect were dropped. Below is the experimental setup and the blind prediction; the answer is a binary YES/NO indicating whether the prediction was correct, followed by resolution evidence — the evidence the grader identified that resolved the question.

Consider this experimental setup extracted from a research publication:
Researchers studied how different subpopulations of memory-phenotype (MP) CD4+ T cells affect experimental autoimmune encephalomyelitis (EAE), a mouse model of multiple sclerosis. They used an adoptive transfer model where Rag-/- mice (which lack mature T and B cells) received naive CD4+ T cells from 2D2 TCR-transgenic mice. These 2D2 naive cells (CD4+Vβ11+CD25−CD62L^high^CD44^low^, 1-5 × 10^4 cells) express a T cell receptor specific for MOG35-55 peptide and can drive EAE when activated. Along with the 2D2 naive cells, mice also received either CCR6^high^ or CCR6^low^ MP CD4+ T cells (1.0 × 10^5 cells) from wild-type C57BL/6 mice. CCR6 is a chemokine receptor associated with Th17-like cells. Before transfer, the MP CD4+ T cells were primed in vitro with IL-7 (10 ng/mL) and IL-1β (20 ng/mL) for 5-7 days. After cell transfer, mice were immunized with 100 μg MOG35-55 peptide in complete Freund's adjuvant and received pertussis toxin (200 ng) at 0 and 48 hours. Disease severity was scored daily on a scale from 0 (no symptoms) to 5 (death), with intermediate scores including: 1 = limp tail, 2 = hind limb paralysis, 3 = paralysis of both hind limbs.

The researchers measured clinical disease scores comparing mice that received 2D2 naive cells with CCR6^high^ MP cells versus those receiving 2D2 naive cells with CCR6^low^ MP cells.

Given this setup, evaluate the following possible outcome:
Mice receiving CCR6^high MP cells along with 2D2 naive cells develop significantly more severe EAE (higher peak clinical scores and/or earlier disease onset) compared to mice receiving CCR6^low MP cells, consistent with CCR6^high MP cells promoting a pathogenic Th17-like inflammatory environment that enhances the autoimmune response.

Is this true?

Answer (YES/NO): YES